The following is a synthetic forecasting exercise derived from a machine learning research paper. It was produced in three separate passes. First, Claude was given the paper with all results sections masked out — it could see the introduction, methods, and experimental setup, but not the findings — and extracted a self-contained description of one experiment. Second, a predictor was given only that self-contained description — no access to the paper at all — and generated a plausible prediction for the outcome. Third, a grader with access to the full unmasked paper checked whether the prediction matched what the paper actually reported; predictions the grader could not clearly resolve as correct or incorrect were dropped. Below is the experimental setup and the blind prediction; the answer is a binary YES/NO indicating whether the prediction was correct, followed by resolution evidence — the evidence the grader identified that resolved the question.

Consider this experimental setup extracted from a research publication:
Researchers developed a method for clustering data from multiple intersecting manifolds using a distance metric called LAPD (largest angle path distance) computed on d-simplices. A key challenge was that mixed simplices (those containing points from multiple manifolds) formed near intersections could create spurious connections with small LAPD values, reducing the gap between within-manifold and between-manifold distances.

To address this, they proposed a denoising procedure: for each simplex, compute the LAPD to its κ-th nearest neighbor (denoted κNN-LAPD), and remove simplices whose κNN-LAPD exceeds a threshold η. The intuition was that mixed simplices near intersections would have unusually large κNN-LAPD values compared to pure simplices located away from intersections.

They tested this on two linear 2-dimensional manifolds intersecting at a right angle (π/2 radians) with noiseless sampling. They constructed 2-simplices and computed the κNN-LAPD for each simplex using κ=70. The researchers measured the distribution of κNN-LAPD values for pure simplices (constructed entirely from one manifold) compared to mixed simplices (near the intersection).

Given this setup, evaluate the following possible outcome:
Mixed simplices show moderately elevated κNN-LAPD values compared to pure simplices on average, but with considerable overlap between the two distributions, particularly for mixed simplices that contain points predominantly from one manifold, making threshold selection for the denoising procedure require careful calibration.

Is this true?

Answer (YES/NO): NO